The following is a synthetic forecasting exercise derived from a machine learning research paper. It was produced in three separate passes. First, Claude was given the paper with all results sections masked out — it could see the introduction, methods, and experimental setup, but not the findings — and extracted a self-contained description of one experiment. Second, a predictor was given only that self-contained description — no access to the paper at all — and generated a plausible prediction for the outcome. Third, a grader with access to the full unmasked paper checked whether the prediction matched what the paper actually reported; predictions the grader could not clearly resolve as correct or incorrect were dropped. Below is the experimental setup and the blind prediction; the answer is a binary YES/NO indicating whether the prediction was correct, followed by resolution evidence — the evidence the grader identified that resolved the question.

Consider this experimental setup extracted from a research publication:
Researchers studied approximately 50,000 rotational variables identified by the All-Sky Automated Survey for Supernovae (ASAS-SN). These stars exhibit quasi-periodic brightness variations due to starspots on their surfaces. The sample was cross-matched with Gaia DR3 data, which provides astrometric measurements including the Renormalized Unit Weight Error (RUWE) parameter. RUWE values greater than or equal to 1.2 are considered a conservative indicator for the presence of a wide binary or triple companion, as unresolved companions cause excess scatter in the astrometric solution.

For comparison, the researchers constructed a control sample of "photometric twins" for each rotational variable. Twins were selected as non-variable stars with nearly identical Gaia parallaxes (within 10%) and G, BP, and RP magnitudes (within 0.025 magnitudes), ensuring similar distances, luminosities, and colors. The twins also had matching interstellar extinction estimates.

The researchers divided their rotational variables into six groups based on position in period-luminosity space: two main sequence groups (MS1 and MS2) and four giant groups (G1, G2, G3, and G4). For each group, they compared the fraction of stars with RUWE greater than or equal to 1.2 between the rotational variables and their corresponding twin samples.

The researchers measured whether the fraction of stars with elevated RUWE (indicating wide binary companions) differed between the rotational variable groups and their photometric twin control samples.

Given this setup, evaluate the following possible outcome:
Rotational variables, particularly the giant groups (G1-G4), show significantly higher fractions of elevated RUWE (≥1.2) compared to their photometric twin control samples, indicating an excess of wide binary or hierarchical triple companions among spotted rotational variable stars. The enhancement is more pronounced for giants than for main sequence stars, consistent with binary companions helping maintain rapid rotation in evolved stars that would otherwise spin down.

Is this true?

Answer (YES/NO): NO